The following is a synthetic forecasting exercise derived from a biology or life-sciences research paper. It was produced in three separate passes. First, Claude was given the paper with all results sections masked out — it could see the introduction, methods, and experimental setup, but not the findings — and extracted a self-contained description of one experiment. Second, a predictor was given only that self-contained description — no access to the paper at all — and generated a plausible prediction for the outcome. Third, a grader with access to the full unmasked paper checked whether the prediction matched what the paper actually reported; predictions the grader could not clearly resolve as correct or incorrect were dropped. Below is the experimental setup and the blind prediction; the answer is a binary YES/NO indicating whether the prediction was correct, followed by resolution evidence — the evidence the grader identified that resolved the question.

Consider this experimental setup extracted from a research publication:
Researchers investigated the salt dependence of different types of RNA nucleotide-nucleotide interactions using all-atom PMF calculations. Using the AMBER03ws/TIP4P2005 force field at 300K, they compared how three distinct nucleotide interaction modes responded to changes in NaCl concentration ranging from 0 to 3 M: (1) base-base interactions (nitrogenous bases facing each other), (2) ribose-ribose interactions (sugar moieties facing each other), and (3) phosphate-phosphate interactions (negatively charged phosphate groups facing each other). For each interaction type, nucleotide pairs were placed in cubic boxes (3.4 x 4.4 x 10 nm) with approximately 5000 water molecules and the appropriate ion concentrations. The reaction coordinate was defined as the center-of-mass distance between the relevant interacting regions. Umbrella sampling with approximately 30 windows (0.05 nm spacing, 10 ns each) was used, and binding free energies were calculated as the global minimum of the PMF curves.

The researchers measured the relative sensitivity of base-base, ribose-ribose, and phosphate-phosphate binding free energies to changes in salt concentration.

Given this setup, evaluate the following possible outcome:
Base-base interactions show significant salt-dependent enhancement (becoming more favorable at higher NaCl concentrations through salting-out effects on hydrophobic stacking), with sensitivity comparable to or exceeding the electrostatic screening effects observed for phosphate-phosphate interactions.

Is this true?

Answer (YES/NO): NO